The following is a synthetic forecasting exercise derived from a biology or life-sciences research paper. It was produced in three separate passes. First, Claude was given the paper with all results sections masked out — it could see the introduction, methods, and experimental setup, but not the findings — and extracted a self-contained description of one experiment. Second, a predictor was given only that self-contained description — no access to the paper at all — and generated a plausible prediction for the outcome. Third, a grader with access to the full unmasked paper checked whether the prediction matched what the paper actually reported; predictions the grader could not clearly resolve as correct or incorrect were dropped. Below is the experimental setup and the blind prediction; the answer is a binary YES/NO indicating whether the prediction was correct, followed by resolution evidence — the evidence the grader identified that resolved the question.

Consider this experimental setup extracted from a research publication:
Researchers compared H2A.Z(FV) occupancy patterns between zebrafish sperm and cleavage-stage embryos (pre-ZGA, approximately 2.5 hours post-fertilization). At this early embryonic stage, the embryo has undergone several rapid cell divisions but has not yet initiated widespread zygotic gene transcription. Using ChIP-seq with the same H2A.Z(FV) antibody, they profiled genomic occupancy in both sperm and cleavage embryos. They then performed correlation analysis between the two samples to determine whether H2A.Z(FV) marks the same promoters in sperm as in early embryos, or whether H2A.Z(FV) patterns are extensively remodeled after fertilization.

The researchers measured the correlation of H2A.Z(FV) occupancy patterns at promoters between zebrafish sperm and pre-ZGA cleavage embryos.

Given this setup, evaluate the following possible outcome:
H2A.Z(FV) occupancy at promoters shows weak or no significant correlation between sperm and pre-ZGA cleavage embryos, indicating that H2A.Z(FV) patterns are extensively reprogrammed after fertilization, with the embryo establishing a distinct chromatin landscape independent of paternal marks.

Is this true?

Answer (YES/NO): NO